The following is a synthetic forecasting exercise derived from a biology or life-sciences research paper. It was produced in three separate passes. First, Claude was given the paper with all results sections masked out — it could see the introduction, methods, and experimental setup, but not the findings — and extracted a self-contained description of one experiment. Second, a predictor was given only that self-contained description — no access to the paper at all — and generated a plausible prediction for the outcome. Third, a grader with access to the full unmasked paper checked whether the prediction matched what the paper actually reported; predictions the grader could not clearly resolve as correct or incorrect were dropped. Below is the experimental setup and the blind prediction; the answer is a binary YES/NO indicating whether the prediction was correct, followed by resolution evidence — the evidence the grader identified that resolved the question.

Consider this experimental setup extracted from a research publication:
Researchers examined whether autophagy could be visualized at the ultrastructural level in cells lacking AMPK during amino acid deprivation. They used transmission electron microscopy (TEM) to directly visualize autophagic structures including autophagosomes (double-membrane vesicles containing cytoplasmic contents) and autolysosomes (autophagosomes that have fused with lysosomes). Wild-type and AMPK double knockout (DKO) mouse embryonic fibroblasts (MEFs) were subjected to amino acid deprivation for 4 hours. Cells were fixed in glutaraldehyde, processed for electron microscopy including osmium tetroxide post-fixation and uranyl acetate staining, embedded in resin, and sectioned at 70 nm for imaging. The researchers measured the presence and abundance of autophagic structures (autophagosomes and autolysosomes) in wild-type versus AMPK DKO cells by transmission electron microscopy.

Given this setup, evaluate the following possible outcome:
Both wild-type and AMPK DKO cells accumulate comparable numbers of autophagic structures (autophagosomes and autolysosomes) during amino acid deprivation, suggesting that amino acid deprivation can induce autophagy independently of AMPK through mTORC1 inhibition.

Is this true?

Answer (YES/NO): NO